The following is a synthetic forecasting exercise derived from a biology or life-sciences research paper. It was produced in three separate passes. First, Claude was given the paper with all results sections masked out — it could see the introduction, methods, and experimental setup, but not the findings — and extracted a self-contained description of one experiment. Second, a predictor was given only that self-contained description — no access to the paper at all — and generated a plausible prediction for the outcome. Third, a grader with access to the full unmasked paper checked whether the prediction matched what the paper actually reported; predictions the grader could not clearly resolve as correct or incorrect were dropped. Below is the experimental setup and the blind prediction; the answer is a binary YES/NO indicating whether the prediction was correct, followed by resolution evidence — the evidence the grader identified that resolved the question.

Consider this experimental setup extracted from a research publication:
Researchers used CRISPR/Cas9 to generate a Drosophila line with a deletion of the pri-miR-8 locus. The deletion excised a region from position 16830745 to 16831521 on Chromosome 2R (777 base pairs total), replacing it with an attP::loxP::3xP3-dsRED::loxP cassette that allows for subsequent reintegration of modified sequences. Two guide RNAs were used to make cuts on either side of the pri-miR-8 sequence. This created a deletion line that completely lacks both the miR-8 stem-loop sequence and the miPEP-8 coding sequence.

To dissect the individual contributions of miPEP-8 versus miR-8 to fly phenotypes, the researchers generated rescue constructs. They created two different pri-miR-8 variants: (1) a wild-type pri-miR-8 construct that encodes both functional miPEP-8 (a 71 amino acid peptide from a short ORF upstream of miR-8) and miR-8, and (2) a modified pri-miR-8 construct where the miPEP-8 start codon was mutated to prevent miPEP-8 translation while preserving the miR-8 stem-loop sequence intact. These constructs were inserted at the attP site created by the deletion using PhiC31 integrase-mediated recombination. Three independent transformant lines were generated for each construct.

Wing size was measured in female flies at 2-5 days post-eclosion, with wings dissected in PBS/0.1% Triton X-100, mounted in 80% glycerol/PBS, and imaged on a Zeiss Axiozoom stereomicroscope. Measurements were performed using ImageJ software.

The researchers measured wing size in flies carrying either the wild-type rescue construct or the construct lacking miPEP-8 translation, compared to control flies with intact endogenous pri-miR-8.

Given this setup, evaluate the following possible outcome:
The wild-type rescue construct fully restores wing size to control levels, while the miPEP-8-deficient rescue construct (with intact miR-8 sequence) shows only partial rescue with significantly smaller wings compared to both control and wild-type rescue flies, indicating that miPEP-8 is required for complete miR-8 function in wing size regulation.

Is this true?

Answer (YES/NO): NO